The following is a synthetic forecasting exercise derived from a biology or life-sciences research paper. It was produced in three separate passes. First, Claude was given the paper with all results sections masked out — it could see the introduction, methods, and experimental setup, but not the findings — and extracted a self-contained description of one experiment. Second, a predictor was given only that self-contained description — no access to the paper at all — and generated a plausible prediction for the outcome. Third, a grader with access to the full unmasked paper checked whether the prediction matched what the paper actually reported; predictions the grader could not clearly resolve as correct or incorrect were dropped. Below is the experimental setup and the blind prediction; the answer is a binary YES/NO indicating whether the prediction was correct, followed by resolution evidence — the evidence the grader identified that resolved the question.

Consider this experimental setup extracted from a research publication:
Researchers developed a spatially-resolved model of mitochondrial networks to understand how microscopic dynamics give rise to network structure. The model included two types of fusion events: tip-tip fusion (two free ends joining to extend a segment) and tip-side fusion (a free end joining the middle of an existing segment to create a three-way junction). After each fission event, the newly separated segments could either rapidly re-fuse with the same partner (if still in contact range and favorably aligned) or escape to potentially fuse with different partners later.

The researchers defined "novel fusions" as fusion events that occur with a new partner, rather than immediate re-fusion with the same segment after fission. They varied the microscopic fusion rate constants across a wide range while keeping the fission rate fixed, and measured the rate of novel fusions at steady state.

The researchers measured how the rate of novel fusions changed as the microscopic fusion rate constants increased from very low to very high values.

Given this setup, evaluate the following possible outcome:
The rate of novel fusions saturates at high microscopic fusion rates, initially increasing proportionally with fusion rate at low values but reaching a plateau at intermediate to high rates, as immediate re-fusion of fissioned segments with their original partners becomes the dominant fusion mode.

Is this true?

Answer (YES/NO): NO